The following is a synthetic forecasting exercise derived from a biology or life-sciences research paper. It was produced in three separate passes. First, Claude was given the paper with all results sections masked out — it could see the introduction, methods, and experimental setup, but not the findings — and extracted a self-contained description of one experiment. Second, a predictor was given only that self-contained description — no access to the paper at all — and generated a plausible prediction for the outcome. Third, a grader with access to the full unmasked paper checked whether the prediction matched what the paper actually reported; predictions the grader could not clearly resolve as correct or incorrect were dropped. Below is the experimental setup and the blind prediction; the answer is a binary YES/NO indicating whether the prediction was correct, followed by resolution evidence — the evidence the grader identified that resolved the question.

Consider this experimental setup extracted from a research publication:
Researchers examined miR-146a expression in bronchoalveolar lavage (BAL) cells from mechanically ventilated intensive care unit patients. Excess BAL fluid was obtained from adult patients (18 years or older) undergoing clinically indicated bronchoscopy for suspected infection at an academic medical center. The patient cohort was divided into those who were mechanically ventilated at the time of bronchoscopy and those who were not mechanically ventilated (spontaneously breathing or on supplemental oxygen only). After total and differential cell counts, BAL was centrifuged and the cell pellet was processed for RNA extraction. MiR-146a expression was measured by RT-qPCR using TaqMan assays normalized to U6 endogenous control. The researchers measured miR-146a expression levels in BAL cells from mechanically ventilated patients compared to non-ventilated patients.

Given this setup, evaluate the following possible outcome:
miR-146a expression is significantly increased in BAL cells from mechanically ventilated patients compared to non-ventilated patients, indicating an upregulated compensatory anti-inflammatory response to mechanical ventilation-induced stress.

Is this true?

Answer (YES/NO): NO